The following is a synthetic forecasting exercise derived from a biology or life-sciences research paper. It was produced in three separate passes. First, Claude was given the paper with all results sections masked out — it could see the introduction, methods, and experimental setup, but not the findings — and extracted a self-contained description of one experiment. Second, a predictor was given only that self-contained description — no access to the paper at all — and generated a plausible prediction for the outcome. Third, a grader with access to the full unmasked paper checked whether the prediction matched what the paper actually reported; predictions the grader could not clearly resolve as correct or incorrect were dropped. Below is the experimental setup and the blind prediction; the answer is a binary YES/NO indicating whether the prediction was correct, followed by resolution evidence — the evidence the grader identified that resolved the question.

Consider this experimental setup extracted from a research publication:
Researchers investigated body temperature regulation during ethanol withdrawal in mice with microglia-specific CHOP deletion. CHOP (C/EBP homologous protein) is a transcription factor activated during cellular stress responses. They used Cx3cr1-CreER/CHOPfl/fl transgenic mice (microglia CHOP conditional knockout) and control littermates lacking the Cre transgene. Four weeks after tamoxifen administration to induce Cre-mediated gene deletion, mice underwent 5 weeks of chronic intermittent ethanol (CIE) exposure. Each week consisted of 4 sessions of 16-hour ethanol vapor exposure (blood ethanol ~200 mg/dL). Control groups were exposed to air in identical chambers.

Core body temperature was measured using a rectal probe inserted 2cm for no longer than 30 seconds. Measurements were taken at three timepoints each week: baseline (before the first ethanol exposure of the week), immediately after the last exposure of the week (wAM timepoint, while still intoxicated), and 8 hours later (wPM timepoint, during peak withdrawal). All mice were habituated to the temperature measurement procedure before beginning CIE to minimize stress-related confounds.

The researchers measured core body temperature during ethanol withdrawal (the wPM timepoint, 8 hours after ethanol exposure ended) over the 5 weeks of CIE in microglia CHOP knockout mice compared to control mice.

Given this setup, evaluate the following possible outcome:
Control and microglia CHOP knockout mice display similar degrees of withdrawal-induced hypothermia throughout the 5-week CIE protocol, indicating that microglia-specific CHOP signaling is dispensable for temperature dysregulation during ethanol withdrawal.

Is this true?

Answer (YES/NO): NO